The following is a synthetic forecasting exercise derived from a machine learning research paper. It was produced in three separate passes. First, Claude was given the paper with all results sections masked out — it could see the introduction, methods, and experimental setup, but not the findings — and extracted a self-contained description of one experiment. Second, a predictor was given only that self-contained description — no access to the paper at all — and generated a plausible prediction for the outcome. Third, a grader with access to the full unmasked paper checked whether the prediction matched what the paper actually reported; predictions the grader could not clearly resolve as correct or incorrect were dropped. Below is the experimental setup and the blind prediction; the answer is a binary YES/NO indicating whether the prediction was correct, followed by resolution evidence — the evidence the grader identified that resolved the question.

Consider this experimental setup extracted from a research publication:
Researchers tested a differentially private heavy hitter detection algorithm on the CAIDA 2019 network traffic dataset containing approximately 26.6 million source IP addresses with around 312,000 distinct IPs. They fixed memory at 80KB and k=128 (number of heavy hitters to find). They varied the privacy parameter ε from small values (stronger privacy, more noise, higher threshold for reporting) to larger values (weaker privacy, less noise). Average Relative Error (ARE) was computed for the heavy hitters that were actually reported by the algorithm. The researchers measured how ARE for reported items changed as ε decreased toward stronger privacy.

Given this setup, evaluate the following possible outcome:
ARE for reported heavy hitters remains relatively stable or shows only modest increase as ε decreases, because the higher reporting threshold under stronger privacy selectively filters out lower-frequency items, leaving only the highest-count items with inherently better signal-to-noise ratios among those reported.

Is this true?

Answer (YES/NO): YES